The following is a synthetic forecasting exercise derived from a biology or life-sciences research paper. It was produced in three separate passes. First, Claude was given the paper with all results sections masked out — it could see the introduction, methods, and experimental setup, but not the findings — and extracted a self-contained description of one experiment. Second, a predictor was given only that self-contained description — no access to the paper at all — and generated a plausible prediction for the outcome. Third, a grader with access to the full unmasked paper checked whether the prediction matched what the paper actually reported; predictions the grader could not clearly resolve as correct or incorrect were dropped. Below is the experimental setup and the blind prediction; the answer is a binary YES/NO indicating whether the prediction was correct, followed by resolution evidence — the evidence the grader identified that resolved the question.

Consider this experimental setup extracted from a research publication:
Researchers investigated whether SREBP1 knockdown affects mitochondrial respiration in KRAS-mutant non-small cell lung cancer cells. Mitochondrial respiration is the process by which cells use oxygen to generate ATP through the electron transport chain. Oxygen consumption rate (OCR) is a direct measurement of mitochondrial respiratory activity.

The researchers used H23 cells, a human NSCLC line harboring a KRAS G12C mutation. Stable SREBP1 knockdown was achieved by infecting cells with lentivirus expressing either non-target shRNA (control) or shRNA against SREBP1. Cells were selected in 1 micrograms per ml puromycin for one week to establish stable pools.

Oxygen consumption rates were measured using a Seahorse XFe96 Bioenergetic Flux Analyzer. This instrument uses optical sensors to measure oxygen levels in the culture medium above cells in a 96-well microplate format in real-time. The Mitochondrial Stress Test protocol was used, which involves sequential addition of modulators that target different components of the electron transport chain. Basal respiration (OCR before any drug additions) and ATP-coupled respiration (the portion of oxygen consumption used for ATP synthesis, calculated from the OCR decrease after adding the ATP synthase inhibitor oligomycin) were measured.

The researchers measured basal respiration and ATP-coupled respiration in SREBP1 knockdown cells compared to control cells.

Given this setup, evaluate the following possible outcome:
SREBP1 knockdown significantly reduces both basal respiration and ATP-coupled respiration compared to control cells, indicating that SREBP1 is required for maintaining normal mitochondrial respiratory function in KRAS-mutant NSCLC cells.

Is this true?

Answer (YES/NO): NO